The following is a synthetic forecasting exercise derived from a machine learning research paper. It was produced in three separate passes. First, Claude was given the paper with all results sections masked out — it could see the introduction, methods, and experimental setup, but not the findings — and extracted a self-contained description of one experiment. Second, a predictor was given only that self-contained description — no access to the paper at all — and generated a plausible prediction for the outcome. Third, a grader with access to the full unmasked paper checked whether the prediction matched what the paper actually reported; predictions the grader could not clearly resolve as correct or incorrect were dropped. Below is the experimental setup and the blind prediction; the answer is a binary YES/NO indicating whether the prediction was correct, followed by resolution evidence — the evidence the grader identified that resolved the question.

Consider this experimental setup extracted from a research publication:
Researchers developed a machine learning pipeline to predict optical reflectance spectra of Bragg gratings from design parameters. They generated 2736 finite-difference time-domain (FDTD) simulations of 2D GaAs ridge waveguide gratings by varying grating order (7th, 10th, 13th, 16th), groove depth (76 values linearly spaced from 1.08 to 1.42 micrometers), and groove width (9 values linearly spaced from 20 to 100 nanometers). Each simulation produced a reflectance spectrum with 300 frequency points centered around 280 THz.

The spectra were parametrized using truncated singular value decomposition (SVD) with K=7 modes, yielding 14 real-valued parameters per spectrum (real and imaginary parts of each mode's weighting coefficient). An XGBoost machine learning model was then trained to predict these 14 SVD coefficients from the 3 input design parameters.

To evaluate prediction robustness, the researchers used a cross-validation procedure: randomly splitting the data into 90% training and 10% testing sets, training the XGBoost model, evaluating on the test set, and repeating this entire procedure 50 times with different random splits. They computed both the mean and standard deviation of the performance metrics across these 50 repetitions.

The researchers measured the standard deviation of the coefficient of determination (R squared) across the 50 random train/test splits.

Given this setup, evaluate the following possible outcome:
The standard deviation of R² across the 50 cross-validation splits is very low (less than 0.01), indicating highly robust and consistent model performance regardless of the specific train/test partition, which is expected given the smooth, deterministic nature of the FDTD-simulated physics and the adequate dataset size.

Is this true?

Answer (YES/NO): YES